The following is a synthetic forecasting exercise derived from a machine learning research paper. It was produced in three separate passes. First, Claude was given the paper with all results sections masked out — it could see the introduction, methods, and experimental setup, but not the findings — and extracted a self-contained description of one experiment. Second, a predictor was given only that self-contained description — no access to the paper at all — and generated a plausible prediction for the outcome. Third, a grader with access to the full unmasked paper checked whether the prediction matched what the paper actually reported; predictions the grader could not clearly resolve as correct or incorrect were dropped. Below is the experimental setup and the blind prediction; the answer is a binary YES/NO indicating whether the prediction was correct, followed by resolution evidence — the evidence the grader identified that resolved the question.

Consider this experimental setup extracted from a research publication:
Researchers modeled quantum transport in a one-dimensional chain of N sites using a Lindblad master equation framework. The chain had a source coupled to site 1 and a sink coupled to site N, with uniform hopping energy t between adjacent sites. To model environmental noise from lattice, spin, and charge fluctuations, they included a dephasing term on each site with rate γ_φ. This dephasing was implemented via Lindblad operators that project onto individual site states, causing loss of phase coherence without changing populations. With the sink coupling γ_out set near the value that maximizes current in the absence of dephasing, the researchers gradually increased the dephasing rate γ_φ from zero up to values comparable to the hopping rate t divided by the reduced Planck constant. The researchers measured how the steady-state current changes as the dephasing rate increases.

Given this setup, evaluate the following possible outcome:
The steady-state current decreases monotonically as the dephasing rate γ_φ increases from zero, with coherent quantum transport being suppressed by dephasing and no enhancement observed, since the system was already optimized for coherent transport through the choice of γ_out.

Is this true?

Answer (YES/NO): NO